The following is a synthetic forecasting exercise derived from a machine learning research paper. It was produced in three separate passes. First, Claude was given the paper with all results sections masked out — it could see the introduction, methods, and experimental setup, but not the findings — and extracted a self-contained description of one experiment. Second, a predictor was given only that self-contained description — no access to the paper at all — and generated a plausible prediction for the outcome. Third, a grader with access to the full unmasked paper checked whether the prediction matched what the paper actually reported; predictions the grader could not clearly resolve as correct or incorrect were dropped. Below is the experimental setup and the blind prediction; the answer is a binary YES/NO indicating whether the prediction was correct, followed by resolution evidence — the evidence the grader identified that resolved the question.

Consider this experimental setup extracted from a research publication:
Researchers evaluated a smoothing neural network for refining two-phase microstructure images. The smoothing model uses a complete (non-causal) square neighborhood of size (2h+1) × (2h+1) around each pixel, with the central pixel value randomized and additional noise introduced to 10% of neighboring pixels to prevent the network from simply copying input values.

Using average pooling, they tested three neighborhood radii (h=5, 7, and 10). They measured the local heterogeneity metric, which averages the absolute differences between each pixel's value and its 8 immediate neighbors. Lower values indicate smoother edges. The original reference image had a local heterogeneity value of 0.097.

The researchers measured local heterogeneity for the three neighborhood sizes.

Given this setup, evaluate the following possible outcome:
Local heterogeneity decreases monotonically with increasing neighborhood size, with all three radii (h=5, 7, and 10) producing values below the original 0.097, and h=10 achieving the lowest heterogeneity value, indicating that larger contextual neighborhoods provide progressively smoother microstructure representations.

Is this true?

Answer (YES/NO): NO